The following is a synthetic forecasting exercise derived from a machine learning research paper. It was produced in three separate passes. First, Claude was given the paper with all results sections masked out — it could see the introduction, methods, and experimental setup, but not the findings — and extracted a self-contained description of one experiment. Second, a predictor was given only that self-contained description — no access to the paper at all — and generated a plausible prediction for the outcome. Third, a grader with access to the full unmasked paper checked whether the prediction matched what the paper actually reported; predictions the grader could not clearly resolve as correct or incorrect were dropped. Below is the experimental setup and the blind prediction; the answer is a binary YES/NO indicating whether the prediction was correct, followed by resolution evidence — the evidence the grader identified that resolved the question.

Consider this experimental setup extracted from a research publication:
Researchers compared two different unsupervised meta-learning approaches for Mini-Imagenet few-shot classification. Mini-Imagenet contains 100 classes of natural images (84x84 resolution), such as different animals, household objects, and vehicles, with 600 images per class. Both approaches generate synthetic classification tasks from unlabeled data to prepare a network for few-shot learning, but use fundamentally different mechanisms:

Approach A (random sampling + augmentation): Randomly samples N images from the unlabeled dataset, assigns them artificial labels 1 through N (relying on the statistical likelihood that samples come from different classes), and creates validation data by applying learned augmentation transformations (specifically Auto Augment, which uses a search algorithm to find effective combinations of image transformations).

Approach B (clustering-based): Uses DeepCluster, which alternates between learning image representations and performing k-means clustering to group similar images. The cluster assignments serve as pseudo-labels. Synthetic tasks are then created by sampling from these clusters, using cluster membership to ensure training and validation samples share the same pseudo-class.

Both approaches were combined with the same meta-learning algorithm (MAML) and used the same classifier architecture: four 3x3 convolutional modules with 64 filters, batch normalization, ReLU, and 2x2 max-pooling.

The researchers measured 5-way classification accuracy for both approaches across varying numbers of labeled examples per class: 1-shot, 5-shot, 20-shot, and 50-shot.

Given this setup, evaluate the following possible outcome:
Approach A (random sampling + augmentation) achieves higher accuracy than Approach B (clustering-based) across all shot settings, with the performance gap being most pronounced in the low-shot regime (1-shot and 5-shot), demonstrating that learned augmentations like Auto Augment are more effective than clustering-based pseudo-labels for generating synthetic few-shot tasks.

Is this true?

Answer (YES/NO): NO